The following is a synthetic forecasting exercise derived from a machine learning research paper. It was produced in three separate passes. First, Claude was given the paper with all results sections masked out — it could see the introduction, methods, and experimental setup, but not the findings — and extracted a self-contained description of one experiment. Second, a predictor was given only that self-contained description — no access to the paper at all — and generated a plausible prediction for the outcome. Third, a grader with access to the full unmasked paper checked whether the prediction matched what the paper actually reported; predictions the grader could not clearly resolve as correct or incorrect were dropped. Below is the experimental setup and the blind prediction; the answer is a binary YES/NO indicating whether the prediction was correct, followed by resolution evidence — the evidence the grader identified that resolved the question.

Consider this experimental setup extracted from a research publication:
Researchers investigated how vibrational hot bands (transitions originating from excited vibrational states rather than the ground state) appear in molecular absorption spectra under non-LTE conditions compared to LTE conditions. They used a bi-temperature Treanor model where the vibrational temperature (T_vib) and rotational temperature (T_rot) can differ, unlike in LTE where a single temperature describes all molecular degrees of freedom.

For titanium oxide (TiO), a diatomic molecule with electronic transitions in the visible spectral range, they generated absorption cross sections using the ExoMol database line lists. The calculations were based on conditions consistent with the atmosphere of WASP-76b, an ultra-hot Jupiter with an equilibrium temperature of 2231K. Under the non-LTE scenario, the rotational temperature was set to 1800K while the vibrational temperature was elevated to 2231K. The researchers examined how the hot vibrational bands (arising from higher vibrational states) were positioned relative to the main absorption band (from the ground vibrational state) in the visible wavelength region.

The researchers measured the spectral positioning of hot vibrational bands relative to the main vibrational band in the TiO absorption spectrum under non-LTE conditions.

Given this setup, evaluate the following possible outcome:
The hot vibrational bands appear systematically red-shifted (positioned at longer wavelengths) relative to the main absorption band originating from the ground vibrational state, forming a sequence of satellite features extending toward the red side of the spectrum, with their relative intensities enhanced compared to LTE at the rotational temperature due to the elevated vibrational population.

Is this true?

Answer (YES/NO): YES